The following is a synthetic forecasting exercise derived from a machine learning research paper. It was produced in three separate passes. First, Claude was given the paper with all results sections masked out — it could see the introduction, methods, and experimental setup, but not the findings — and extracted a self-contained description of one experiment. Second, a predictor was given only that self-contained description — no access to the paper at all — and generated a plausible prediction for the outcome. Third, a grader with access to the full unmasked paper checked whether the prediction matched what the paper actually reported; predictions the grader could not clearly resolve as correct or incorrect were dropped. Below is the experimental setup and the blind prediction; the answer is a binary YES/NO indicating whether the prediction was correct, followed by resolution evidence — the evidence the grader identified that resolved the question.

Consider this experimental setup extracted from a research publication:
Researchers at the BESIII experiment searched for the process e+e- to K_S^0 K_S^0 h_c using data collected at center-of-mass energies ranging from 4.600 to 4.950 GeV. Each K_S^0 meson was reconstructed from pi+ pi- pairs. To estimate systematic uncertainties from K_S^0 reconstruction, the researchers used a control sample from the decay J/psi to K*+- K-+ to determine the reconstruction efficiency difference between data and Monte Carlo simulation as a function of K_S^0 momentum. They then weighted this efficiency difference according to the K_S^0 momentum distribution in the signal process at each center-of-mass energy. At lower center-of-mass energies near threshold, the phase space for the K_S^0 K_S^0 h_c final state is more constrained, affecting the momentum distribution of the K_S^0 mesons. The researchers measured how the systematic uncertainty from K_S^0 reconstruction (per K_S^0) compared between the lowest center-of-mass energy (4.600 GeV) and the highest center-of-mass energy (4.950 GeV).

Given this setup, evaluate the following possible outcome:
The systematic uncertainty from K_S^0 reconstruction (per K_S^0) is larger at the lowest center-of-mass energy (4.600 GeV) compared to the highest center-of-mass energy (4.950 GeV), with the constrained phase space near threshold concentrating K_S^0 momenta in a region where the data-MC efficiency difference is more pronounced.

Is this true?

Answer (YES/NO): YES